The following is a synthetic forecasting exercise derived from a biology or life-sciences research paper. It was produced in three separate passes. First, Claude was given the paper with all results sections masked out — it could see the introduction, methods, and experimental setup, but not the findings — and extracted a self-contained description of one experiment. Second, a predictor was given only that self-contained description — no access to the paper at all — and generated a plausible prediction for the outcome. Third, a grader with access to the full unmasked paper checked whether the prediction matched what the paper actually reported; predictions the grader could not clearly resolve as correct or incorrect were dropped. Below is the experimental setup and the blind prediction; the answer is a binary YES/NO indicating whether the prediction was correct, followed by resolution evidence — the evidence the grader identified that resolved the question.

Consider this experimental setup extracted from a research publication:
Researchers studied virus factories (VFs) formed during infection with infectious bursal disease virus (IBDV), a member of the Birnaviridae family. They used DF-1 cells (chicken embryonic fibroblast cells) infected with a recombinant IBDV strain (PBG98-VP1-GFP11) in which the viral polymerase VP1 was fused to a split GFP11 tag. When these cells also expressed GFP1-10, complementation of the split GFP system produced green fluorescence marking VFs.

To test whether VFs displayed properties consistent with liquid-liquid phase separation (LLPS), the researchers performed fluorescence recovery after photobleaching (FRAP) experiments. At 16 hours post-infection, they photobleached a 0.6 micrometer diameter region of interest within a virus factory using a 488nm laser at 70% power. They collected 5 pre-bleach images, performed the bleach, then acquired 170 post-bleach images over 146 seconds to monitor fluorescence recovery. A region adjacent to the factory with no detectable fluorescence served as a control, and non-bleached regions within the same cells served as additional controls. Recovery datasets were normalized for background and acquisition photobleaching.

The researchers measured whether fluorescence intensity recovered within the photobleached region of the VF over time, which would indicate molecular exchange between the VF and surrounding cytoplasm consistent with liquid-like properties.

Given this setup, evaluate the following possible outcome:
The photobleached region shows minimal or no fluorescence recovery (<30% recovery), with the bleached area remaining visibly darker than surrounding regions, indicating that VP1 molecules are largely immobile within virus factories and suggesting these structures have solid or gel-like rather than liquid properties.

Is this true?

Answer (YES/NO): NO